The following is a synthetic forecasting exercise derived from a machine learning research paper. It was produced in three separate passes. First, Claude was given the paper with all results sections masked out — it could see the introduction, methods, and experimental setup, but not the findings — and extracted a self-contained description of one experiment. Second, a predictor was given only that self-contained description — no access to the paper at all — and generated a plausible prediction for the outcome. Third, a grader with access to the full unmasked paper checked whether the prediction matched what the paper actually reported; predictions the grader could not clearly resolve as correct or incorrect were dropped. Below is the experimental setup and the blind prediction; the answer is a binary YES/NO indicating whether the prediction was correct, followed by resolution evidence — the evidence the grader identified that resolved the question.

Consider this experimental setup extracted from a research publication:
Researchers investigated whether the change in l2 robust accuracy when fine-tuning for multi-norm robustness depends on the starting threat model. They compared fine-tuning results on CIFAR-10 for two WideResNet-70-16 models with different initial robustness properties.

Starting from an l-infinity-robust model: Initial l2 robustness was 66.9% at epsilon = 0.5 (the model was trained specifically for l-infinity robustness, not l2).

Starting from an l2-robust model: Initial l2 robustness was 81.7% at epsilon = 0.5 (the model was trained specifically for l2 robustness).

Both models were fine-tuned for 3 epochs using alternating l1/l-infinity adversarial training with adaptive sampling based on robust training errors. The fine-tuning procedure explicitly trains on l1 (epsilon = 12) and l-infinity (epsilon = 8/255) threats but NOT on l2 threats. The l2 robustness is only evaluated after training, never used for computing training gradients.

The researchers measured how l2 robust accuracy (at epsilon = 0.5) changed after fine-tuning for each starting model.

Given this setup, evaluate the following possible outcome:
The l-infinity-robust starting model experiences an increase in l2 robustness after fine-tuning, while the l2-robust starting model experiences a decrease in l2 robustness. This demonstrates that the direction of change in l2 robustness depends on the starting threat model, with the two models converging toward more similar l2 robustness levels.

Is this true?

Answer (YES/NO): YES